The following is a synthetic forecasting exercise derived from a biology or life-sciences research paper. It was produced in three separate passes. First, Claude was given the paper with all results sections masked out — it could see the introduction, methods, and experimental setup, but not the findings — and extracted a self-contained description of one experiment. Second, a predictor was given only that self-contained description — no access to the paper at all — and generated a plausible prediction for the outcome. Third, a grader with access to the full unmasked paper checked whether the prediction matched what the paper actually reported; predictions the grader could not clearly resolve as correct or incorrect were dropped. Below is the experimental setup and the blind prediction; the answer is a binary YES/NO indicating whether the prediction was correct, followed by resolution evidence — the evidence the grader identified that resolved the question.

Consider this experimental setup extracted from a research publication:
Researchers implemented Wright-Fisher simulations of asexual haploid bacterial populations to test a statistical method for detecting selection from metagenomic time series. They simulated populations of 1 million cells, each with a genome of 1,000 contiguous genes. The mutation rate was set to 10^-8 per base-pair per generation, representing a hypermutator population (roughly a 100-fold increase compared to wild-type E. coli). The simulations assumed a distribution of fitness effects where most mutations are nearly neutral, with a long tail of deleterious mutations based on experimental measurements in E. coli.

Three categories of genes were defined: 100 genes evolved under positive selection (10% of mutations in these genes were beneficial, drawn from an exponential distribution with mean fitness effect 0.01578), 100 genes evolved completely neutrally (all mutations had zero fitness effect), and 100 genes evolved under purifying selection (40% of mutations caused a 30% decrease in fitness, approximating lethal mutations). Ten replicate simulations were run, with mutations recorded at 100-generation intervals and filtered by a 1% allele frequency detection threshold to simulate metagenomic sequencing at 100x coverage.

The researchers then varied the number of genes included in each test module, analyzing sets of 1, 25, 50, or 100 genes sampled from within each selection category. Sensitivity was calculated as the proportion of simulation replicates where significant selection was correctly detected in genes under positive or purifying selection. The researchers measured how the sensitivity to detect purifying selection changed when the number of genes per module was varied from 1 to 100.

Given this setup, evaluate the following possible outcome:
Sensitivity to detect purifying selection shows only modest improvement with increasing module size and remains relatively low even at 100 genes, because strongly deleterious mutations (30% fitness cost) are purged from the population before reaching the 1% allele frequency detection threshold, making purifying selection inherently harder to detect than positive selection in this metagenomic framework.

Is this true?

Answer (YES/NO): NO